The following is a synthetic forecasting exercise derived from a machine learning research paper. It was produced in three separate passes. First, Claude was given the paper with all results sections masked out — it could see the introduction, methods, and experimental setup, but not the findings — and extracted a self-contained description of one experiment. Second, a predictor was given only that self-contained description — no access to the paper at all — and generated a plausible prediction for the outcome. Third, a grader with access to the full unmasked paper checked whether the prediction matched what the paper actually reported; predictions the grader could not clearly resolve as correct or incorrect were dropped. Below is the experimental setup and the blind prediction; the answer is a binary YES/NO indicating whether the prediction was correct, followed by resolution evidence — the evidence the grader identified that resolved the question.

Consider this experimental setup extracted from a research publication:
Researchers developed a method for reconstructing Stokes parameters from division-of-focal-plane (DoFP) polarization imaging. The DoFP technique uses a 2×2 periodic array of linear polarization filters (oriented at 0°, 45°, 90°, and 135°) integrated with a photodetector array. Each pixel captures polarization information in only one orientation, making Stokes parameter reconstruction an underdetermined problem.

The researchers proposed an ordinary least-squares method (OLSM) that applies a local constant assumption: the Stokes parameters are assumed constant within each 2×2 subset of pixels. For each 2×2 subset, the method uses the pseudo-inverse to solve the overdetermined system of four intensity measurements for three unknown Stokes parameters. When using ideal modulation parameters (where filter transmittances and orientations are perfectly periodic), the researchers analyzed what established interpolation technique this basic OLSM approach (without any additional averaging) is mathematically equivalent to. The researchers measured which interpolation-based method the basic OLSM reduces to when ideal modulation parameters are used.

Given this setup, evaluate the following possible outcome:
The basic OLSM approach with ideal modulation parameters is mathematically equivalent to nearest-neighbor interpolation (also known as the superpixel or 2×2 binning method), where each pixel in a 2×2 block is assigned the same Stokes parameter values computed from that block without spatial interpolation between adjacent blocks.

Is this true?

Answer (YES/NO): YES